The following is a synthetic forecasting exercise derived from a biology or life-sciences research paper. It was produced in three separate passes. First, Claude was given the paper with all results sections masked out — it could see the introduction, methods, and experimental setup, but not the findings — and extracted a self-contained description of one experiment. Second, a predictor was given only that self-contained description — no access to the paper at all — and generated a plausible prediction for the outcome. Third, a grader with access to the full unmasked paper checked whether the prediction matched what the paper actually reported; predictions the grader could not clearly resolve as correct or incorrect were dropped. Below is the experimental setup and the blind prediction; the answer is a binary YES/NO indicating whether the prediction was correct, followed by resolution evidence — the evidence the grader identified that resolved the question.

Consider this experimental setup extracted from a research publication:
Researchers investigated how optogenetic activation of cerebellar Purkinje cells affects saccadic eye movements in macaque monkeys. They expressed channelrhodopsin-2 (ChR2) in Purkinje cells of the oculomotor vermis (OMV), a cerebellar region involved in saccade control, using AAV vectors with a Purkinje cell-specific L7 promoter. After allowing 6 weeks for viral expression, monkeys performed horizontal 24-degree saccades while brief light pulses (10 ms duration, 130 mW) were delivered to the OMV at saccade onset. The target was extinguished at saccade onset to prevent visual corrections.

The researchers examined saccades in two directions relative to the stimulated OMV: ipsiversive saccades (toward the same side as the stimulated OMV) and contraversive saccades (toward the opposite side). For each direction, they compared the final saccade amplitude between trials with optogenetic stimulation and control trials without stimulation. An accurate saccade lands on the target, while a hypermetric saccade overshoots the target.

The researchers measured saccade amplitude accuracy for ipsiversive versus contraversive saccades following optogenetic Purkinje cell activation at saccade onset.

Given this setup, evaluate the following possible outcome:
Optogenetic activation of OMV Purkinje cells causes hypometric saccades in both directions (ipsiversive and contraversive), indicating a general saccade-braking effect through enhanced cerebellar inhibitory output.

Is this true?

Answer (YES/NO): NO